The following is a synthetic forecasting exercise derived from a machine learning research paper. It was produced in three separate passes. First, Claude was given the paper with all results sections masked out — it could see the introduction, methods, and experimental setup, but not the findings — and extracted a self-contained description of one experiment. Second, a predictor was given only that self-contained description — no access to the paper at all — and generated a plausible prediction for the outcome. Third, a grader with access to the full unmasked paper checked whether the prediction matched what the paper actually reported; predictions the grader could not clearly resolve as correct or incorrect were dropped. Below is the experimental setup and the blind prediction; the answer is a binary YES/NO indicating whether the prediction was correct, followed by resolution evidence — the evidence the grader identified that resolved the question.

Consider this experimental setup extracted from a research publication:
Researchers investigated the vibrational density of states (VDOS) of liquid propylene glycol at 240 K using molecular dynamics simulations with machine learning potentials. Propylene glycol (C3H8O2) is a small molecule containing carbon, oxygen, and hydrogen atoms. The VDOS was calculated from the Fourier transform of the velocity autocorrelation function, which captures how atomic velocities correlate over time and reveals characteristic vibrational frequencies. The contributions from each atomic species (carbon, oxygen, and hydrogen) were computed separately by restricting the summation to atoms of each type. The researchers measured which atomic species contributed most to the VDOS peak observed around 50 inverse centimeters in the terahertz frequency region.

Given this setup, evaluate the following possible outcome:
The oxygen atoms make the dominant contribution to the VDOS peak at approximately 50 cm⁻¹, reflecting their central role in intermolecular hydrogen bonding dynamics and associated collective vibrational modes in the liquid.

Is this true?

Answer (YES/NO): NO